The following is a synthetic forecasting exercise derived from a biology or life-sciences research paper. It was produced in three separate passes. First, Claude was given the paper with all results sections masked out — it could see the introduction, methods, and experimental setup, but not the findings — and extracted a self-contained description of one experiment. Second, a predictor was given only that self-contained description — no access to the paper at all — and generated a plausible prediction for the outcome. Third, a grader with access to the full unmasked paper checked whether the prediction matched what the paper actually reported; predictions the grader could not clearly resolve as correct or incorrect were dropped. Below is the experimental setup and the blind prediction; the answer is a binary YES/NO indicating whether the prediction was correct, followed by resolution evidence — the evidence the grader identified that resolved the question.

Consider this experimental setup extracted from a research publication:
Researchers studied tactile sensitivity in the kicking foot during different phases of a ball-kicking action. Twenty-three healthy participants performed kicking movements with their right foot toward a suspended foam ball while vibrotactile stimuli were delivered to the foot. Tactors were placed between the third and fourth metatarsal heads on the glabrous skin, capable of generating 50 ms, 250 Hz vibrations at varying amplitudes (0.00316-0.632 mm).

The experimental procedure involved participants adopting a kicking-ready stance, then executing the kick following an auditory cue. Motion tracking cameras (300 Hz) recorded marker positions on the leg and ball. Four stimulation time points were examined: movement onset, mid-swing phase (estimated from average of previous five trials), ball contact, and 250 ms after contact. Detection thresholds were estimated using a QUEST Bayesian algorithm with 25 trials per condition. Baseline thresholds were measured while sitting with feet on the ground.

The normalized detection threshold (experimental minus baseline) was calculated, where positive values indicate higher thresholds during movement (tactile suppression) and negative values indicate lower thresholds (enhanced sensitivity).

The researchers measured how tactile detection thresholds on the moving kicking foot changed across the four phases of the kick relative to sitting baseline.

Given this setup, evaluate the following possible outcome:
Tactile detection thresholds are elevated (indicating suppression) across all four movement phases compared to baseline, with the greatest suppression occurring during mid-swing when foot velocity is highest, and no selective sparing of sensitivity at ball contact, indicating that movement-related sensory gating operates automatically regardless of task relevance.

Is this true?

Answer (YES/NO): NO